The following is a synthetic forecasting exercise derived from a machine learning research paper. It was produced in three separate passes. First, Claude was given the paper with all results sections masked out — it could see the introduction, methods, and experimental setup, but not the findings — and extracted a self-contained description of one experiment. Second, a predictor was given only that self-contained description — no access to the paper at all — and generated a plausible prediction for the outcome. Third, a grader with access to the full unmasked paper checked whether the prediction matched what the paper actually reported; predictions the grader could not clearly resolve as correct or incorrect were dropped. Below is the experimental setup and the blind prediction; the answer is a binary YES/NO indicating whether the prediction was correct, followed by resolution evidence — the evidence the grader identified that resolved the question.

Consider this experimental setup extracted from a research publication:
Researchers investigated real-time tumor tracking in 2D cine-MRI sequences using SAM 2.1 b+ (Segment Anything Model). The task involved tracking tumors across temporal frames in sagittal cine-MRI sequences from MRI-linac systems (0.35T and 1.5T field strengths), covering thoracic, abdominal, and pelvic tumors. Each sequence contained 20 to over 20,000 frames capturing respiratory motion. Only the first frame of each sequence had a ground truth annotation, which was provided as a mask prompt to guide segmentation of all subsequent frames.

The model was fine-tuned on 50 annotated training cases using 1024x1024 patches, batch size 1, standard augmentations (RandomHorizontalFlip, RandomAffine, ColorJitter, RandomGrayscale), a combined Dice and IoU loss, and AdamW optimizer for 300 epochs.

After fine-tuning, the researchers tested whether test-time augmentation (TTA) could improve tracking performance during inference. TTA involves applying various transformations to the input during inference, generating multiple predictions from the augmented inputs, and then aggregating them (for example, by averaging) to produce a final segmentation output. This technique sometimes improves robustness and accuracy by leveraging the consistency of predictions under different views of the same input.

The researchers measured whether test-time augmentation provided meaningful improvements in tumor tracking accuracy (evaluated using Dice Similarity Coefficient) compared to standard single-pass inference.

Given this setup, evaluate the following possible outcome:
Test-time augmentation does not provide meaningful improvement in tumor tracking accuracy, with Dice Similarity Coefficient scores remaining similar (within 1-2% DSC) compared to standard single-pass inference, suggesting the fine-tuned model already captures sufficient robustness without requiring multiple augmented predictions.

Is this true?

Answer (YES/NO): YES